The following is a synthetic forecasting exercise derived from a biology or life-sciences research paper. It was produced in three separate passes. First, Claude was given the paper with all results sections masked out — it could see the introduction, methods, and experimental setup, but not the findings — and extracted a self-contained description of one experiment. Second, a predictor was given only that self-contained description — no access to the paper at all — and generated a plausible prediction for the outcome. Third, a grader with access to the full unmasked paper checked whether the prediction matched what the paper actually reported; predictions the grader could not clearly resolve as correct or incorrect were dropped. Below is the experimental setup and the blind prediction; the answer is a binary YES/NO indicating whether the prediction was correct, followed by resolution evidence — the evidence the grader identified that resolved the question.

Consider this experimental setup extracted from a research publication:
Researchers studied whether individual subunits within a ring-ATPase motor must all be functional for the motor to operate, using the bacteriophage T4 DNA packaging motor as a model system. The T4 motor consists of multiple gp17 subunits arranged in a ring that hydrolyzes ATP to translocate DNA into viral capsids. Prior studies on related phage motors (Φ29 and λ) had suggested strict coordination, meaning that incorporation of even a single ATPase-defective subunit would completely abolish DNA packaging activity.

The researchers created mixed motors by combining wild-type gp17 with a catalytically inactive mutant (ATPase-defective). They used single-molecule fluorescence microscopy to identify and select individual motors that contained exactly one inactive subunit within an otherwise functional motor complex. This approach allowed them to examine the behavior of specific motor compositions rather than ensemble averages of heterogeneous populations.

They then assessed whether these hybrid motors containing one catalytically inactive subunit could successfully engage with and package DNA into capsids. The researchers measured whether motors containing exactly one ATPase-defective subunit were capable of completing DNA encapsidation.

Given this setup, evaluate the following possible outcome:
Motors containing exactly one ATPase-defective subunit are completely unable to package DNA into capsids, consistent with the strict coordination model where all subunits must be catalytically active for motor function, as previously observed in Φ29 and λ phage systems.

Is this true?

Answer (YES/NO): NO